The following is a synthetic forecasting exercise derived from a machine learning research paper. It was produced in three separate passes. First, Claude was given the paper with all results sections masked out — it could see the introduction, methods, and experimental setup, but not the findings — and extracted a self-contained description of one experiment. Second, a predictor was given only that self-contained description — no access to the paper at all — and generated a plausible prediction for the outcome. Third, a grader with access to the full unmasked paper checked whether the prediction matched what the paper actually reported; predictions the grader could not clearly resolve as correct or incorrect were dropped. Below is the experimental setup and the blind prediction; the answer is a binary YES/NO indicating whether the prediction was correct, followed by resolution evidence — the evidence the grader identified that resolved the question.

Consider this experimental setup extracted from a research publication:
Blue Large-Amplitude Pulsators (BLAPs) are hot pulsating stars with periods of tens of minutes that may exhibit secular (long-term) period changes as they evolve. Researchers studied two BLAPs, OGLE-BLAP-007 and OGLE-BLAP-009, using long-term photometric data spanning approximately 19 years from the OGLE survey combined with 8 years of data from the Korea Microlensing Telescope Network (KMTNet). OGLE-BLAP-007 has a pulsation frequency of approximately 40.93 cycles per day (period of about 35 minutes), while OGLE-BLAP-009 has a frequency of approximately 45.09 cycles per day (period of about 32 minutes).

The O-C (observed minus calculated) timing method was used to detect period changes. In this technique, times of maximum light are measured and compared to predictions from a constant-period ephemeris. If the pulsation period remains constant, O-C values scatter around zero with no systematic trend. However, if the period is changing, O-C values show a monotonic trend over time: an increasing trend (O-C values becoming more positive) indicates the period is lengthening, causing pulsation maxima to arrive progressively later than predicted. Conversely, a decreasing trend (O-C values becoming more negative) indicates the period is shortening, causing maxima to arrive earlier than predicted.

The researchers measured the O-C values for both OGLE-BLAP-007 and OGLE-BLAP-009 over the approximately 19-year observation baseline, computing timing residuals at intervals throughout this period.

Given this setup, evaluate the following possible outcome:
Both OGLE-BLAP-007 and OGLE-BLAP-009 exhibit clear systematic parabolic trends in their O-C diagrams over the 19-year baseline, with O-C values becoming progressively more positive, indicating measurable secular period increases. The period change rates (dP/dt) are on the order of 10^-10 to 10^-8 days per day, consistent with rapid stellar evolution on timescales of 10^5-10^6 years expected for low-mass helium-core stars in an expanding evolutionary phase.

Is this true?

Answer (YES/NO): NO